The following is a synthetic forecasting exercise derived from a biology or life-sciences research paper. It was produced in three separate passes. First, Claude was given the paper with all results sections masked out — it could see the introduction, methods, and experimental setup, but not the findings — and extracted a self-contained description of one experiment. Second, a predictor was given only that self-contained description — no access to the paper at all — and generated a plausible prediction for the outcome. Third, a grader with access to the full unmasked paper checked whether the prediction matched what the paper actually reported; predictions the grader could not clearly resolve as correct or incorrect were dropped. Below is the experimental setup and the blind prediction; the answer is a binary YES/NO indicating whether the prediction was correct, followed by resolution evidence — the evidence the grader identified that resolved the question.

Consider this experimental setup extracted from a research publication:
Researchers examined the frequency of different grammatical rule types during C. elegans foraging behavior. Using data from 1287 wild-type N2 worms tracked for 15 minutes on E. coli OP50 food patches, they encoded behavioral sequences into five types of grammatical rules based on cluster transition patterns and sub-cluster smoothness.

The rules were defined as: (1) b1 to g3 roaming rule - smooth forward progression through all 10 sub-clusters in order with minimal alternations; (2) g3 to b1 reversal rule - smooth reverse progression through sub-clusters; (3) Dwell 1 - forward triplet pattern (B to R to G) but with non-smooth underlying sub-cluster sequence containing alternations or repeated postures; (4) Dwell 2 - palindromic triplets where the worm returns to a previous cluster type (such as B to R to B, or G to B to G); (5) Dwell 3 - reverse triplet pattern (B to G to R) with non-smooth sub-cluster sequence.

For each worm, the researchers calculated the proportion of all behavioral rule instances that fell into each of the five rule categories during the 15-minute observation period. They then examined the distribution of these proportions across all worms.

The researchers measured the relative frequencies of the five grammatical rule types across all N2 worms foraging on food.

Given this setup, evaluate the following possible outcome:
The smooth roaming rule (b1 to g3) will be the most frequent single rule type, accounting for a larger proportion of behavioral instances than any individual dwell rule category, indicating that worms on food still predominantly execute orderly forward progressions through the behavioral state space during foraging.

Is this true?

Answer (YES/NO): YES